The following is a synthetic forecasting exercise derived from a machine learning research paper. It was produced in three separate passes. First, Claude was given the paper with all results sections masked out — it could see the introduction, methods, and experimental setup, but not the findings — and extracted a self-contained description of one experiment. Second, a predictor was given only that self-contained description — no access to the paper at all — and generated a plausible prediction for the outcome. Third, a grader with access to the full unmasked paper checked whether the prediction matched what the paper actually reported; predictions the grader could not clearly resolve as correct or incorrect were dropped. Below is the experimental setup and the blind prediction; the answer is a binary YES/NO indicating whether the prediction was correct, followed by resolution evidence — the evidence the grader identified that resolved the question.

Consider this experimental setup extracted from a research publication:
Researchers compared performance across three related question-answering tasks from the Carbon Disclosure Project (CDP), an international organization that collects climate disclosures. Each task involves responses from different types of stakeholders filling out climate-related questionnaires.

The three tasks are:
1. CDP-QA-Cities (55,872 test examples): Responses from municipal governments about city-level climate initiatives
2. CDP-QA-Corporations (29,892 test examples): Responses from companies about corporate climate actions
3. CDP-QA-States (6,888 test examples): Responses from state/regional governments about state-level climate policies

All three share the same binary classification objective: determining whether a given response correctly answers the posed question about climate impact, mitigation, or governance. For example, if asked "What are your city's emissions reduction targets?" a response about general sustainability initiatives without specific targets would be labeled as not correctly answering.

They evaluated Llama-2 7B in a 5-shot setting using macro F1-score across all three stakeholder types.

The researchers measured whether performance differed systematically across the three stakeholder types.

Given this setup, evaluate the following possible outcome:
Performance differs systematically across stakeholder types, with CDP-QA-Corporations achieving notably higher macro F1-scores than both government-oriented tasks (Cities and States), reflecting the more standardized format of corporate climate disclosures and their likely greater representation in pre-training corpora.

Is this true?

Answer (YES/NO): NO